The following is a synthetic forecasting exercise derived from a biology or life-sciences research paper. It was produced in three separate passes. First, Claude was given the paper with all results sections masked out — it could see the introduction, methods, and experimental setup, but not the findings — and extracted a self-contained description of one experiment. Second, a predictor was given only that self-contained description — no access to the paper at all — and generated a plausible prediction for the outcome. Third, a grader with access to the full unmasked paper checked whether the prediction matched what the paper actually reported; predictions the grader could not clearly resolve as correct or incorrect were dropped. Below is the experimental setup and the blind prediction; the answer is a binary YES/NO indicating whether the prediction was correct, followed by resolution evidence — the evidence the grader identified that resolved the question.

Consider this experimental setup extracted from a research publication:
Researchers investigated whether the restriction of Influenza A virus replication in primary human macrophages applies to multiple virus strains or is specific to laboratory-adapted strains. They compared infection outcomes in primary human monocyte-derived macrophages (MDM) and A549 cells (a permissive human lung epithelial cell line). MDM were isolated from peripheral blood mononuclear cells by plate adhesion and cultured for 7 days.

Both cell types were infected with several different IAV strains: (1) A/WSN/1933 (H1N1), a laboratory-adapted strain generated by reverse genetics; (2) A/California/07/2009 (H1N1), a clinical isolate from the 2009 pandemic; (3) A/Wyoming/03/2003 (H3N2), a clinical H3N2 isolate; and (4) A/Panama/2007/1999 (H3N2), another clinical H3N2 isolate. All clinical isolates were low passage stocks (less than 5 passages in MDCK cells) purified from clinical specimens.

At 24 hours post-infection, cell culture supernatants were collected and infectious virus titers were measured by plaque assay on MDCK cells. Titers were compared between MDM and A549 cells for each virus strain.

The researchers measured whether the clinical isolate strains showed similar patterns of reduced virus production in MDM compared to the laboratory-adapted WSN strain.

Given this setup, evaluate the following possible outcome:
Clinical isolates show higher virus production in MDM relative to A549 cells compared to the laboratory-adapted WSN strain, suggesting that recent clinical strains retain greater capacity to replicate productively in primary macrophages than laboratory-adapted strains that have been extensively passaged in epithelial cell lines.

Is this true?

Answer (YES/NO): NO